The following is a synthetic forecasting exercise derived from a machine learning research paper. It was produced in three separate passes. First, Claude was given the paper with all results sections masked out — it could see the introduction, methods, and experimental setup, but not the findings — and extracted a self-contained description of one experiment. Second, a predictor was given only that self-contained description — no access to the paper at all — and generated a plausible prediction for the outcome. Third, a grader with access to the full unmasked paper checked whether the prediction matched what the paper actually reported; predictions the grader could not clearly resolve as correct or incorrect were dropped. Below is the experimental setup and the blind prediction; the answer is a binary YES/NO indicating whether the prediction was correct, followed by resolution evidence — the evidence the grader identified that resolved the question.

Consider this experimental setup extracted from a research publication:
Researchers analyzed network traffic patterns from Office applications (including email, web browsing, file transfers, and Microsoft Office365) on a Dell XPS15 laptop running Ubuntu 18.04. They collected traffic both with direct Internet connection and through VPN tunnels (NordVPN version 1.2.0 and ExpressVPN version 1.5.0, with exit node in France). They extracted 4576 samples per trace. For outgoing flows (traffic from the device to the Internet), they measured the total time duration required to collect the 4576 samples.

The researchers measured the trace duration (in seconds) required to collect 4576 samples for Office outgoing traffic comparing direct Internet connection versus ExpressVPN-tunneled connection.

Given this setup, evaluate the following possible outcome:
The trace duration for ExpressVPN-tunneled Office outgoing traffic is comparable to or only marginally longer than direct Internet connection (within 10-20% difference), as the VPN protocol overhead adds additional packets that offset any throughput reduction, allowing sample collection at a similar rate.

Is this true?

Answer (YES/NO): NO